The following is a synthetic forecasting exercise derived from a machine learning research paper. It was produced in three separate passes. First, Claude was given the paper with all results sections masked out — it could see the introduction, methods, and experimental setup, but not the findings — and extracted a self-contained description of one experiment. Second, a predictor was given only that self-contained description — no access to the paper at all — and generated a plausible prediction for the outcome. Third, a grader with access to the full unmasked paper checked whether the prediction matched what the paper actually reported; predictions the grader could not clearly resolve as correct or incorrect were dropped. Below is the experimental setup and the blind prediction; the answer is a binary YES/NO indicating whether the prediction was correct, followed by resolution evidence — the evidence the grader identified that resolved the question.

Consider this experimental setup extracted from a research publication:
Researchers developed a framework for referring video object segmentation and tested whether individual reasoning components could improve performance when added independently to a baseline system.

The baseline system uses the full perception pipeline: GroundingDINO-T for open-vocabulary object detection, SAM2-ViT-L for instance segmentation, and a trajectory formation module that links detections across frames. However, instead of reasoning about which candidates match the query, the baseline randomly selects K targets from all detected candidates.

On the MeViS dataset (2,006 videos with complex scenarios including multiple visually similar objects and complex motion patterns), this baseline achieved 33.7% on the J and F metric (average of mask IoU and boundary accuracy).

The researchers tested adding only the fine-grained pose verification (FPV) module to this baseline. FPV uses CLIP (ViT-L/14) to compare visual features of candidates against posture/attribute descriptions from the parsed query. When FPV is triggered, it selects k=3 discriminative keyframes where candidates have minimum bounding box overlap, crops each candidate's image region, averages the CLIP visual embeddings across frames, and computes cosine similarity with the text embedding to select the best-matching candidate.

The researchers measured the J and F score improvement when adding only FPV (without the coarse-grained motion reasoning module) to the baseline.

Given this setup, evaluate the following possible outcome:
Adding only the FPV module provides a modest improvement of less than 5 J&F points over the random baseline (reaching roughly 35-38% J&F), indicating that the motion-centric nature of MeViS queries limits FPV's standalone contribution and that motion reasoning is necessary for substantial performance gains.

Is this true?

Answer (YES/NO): NO